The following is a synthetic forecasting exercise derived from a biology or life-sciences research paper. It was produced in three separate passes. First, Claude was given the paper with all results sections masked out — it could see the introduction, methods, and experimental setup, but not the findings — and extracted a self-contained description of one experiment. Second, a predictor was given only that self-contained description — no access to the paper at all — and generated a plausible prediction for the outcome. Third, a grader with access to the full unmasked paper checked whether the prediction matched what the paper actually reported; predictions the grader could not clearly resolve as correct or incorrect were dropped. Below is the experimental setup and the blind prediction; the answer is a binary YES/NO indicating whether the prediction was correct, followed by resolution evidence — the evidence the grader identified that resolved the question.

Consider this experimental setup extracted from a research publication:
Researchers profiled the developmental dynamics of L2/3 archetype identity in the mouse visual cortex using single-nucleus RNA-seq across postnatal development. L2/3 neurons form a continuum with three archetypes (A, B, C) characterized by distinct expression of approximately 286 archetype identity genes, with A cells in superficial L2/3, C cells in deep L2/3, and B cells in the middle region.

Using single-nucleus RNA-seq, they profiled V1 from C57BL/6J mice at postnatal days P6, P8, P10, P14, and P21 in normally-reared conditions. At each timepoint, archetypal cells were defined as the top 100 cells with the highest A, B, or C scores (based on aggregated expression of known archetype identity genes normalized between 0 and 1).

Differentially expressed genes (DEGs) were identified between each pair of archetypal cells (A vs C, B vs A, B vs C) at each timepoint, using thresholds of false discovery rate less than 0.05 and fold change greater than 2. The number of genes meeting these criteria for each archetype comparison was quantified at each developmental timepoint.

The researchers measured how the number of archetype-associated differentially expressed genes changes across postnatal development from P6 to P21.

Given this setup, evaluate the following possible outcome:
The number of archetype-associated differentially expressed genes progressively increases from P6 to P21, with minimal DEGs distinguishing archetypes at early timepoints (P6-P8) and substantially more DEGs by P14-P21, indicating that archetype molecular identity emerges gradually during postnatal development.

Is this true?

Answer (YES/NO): NO